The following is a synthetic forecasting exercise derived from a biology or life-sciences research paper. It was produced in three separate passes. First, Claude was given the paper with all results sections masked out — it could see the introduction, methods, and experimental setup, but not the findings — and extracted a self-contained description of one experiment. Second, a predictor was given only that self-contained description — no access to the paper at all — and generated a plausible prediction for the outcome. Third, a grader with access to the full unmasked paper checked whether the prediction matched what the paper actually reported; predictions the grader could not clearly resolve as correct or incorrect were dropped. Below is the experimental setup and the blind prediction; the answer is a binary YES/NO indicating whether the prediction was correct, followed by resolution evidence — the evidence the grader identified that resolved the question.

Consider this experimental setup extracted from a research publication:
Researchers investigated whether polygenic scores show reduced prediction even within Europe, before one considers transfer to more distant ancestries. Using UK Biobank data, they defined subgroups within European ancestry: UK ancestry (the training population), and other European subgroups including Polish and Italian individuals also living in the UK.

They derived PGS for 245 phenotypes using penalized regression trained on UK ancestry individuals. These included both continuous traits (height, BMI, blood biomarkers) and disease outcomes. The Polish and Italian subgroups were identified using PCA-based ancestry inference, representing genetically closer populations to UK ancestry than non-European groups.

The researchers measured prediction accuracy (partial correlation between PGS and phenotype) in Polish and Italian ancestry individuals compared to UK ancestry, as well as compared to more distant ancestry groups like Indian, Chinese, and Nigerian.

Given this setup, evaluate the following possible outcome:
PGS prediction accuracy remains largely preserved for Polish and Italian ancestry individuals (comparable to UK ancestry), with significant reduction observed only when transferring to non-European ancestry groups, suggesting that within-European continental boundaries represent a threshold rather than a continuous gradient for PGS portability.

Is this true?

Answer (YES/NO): NO